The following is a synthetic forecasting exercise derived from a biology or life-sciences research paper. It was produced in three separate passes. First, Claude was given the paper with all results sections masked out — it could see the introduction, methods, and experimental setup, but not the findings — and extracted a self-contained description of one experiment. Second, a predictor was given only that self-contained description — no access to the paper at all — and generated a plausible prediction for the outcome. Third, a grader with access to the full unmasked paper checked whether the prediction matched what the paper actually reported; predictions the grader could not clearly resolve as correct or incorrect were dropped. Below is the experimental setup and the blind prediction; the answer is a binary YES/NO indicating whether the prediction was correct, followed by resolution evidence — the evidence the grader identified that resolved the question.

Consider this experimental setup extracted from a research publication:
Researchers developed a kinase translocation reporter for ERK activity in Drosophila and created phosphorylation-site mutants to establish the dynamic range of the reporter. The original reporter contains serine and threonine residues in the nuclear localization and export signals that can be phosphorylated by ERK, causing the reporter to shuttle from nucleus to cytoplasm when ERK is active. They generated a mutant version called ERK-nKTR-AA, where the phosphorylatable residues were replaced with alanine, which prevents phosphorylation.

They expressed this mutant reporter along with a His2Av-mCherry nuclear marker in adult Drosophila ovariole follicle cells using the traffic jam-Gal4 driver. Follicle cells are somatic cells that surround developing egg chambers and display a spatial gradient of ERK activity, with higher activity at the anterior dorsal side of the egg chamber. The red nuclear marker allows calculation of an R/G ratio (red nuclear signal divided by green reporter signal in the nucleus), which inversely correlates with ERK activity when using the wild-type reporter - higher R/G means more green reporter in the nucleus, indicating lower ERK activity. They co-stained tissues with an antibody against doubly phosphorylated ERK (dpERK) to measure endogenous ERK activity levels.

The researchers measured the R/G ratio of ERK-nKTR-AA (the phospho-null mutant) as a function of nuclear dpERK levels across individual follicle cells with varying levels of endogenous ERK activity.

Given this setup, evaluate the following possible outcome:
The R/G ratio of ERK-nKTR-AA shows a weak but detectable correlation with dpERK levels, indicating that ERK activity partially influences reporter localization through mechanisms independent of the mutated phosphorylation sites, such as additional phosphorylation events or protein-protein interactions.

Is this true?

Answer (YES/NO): NO